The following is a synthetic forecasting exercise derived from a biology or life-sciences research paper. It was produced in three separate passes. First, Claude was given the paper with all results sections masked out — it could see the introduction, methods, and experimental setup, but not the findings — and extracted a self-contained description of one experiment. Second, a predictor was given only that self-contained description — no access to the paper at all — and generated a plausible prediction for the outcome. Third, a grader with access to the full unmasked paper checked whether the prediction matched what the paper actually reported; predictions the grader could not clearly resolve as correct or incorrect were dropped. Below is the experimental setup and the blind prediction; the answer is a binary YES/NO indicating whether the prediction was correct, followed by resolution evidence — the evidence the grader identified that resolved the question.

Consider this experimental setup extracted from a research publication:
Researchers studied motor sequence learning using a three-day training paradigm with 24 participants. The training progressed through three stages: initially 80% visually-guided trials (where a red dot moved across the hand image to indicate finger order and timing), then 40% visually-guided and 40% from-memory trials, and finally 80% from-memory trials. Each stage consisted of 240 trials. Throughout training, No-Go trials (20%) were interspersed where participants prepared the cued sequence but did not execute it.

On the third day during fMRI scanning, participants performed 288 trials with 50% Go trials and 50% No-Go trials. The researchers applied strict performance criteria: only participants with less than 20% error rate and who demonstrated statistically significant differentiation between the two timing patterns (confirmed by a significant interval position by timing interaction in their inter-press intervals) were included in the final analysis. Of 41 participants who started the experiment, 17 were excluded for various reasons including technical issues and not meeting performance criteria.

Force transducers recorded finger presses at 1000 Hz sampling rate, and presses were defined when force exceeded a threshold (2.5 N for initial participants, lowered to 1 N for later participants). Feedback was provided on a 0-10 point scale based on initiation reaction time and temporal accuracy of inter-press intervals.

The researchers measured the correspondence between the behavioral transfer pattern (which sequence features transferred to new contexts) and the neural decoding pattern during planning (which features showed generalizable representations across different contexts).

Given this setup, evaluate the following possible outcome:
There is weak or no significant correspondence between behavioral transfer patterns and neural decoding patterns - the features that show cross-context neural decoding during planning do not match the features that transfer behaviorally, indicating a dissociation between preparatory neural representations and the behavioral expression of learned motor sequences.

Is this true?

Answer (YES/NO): YES